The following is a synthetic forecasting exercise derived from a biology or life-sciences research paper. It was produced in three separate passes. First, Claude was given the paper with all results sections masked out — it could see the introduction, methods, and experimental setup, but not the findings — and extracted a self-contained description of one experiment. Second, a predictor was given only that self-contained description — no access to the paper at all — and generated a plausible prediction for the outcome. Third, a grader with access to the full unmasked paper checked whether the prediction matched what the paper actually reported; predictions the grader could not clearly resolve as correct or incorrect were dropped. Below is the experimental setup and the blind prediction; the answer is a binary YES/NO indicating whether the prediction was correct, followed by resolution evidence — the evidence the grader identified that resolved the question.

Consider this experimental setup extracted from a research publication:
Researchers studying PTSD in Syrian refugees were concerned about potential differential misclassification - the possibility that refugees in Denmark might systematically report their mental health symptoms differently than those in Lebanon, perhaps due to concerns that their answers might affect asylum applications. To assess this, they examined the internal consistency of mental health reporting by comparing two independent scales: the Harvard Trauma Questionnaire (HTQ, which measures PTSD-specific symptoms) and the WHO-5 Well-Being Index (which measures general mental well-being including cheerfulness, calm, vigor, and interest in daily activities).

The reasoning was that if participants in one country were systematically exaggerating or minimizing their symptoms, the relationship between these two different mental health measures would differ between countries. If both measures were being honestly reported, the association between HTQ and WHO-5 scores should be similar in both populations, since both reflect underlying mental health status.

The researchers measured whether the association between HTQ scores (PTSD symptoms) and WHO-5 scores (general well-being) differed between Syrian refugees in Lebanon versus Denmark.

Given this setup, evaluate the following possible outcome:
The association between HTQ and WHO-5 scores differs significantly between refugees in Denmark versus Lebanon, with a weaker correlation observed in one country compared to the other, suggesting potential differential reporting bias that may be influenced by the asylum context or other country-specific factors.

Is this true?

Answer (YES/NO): NO